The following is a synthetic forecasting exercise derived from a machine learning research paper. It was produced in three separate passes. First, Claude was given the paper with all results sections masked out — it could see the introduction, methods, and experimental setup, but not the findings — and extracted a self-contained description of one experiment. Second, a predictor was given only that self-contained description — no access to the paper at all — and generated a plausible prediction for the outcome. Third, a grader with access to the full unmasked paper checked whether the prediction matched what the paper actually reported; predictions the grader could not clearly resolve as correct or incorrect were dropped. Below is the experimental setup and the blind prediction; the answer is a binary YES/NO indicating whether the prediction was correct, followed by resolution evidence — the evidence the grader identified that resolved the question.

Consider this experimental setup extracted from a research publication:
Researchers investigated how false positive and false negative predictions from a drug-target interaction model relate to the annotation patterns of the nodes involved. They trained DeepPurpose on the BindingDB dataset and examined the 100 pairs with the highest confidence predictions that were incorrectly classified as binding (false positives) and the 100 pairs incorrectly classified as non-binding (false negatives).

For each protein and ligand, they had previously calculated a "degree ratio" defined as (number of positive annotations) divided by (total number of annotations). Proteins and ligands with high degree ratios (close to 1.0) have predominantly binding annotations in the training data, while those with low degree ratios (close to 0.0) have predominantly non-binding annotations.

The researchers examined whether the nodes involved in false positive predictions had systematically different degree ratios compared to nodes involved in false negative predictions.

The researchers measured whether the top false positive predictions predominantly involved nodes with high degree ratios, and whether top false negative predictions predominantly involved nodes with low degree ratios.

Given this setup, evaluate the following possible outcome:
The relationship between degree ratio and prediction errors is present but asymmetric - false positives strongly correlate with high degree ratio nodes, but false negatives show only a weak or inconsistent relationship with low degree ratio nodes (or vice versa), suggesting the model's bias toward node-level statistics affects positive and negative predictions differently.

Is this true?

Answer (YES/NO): NO